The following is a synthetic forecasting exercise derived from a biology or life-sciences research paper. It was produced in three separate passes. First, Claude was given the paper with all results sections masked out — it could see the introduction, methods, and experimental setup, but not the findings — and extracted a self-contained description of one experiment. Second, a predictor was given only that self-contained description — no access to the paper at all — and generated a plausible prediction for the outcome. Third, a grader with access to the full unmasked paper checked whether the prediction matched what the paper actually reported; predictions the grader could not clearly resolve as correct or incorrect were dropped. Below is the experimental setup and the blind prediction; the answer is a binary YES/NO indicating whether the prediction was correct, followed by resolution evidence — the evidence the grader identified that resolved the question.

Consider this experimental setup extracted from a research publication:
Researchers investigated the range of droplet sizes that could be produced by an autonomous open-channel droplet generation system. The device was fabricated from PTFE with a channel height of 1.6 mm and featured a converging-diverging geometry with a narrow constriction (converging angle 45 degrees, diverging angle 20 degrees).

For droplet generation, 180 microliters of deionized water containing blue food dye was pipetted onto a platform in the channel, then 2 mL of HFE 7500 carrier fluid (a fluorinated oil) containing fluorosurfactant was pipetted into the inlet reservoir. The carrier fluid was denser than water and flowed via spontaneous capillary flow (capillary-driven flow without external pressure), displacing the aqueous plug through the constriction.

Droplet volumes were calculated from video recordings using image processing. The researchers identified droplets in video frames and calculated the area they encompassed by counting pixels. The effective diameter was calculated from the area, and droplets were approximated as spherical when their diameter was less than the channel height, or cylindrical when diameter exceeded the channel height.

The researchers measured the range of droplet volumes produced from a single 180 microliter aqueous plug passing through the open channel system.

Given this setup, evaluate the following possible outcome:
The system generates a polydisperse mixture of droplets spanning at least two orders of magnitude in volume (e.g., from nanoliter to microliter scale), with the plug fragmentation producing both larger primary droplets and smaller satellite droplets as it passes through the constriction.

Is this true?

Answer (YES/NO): NO